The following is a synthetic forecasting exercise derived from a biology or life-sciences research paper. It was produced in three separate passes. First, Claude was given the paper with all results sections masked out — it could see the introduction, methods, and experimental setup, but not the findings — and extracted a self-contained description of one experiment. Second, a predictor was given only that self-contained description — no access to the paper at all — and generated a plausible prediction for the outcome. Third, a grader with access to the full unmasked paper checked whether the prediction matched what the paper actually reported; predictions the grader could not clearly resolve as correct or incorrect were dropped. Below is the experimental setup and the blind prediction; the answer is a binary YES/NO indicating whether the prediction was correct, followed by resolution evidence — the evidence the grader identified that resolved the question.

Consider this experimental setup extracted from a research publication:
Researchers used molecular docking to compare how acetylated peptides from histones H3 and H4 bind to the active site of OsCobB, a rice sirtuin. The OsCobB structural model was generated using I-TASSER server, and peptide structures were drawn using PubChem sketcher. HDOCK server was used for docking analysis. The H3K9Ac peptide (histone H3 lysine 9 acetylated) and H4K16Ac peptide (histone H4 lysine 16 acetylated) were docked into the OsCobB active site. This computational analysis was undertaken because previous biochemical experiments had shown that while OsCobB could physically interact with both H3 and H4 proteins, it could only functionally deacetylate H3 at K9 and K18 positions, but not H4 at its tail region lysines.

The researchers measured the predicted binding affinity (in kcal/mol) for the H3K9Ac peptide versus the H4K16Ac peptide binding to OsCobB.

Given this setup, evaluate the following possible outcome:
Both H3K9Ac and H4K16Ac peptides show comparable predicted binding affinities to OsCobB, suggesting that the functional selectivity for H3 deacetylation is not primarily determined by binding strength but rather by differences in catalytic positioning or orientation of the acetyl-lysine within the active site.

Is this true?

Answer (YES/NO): YES